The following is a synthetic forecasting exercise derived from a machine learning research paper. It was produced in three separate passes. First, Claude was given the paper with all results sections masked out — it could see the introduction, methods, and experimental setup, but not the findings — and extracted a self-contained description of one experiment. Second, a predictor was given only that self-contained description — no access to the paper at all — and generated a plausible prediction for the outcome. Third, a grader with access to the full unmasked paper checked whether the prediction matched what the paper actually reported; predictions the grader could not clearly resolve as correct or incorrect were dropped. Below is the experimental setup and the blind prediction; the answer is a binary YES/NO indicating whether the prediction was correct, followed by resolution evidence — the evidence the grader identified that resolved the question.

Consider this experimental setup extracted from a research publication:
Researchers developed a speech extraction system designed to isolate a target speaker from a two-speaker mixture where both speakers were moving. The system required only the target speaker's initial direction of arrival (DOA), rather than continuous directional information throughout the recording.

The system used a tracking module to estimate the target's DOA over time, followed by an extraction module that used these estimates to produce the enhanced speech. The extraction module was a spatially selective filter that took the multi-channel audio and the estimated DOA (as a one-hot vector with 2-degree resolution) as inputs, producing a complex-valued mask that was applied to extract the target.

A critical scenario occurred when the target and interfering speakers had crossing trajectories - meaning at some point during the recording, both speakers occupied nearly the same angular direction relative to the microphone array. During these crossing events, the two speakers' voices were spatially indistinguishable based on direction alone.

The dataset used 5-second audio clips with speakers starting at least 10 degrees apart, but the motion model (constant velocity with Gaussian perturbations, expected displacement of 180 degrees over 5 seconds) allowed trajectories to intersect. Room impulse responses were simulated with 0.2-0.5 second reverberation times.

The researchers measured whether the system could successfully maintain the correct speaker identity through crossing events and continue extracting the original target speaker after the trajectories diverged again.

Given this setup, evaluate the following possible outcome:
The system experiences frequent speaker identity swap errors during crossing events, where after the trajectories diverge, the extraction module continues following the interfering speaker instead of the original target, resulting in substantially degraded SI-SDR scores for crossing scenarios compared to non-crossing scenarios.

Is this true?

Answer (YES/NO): NO